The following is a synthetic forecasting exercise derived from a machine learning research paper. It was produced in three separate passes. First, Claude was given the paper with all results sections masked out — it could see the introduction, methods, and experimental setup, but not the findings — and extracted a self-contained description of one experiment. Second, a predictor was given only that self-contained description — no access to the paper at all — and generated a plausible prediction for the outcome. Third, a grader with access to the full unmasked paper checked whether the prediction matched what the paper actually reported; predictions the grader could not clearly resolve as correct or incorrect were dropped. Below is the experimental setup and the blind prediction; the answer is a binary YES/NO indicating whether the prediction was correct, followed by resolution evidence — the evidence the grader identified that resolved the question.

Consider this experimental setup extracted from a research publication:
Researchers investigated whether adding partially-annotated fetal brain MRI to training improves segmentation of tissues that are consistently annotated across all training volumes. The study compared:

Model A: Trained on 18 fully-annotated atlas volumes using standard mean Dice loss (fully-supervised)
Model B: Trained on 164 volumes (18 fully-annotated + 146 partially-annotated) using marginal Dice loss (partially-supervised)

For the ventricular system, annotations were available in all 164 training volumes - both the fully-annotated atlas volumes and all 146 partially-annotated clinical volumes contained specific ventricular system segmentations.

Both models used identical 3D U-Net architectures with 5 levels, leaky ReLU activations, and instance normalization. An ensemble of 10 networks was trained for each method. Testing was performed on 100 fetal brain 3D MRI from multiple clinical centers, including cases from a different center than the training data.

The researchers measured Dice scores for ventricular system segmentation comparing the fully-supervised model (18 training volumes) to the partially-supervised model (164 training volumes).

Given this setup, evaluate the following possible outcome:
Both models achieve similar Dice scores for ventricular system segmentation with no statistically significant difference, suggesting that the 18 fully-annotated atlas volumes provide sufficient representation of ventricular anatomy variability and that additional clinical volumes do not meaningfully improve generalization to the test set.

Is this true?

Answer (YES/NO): NO